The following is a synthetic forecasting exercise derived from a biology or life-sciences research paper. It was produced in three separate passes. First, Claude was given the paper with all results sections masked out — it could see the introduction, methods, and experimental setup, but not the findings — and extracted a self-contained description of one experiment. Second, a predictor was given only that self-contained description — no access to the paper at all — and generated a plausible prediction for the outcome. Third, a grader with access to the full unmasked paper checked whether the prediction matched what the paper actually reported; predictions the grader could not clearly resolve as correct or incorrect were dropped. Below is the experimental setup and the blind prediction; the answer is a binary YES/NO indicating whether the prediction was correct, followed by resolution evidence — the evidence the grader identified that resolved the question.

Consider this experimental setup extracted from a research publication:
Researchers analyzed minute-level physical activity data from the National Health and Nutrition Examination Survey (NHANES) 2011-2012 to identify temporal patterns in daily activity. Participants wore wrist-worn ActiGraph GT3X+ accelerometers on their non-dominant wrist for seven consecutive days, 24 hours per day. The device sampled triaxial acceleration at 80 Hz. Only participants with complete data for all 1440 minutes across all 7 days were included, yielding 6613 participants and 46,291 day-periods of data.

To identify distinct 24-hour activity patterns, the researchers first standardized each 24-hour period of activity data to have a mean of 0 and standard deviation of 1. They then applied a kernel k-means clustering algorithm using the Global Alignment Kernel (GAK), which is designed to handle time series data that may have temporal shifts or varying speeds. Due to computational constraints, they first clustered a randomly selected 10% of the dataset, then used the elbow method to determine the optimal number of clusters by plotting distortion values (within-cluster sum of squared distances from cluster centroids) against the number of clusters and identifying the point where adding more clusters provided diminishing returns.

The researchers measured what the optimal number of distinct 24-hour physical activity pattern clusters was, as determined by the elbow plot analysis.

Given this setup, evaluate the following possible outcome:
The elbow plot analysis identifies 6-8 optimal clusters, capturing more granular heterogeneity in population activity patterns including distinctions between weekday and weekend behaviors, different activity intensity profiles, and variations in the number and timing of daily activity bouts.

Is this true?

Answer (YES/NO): NO